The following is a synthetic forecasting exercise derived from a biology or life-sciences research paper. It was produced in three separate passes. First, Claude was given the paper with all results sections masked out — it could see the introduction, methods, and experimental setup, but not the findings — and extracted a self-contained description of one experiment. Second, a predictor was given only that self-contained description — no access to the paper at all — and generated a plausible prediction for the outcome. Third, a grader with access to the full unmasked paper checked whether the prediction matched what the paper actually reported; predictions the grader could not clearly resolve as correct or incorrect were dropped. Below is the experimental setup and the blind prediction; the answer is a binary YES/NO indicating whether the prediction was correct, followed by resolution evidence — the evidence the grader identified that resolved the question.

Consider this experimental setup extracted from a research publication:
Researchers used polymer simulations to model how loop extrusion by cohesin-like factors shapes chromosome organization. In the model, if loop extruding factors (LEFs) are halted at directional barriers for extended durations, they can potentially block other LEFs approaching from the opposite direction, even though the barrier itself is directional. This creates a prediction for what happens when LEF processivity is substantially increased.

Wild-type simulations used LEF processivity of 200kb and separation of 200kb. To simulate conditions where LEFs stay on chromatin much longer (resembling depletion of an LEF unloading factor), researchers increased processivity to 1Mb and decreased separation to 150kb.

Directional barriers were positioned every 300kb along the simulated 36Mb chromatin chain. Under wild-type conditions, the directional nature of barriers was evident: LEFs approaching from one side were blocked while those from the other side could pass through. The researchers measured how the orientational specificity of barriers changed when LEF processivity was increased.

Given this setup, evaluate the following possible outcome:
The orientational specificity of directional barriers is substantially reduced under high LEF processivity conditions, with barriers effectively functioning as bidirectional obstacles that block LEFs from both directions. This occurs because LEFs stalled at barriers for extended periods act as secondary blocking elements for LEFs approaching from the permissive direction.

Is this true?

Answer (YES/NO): YES